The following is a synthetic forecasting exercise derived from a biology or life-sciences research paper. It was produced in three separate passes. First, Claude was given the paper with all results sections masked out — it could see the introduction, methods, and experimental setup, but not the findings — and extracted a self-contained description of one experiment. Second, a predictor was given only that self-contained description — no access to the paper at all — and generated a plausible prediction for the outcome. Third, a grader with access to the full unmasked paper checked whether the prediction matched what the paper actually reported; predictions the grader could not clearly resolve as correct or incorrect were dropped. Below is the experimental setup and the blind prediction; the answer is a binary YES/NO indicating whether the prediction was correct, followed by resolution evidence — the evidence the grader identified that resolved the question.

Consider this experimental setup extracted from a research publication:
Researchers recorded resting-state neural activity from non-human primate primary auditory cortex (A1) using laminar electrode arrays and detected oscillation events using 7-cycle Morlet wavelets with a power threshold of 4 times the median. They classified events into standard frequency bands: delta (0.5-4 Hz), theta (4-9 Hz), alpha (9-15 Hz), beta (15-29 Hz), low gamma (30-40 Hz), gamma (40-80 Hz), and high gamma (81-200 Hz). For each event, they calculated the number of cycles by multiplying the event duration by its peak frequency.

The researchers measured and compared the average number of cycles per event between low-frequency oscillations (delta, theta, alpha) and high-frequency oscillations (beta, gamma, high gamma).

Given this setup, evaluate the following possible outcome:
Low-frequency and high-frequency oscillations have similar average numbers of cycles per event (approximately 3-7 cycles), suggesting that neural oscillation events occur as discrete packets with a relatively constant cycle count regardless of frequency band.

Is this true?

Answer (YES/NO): NO